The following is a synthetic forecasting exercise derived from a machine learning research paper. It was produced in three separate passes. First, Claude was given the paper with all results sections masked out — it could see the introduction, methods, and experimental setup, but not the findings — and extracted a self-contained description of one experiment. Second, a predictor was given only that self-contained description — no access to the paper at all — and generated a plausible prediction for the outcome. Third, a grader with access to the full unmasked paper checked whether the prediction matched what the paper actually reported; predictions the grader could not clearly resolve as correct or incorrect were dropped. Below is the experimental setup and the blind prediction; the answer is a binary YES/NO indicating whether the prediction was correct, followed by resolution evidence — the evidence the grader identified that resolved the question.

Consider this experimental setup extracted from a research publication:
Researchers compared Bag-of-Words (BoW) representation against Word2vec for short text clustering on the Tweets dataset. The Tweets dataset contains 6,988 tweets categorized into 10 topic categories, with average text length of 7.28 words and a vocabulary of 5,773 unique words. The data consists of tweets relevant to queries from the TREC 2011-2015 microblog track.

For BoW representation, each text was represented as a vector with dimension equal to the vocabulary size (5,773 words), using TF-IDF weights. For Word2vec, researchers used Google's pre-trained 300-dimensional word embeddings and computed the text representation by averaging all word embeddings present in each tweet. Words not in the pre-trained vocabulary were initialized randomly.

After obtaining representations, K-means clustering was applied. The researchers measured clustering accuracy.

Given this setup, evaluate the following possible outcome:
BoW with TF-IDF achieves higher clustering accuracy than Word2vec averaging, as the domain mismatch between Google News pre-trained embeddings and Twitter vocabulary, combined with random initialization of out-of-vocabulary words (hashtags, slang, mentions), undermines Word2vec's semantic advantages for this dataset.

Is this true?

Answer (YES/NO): YES